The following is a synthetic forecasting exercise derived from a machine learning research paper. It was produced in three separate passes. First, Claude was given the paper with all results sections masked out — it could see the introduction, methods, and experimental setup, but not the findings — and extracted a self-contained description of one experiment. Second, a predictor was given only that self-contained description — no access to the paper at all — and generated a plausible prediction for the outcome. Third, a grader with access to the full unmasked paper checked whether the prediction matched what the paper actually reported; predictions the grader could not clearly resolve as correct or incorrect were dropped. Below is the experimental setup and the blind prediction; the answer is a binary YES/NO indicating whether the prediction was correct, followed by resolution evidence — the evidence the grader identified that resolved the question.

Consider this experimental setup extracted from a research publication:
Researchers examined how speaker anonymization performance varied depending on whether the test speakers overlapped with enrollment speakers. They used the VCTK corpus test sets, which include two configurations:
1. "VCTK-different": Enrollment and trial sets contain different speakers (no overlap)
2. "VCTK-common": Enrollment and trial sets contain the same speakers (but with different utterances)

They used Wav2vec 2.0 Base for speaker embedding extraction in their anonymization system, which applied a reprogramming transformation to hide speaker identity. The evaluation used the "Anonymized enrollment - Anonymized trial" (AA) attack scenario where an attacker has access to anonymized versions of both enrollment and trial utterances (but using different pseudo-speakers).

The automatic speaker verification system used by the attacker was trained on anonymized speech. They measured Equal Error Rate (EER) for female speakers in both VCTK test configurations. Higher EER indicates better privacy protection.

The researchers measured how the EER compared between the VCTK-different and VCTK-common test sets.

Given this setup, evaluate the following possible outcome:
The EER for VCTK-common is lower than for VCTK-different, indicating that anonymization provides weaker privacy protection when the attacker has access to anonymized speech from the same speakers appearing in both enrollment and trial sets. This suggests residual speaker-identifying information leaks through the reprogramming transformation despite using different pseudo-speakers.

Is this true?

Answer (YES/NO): YES